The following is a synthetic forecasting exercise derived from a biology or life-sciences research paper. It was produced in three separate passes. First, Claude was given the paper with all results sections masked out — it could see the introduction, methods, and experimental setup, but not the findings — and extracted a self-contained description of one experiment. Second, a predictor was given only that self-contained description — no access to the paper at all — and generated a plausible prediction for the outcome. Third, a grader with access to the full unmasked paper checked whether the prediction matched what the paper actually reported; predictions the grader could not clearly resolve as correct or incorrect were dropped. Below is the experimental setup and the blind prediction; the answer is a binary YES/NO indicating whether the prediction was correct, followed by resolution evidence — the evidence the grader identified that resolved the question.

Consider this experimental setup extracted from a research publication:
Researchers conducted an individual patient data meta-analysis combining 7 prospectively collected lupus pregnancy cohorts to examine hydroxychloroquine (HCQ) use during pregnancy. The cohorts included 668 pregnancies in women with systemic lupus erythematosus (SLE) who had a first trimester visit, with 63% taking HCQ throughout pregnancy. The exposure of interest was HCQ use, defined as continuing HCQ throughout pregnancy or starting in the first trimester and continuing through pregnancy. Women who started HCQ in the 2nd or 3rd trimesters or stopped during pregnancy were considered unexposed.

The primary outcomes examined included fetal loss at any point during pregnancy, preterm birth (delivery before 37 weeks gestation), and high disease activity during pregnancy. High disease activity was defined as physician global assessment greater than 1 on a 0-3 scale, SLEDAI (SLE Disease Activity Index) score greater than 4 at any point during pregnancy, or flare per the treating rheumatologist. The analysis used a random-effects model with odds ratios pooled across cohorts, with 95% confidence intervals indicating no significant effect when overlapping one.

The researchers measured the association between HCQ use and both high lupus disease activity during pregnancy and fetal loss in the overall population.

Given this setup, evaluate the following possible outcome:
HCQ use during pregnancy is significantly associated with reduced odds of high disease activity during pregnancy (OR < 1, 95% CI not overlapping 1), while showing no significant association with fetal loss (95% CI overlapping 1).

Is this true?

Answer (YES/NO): YES